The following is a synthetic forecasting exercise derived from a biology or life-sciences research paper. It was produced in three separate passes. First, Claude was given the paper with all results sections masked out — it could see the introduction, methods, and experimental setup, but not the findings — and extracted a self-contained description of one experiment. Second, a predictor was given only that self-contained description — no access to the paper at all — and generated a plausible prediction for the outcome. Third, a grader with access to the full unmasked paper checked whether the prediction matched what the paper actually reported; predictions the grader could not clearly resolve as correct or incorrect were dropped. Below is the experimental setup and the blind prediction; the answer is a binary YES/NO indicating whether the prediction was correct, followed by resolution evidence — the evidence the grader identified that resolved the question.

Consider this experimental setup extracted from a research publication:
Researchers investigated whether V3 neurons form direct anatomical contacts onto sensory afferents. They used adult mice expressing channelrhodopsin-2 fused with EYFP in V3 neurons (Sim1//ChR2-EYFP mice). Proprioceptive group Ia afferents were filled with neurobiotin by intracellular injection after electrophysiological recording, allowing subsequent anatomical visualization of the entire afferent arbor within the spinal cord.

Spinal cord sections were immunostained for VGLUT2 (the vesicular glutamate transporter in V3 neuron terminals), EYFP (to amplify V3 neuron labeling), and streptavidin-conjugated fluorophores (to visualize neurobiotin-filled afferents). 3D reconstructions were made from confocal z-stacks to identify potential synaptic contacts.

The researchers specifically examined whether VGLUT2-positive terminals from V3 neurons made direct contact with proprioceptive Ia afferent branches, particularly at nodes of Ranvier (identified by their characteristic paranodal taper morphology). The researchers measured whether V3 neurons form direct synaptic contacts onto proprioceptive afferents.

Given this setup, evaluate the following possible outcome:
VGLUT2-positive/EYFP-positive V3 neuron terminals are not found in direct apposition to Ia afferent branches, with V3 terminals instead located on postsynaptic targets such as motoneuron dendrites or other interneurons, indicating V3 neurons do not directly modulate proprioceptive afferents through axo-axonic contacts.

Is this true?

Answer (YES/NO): NO